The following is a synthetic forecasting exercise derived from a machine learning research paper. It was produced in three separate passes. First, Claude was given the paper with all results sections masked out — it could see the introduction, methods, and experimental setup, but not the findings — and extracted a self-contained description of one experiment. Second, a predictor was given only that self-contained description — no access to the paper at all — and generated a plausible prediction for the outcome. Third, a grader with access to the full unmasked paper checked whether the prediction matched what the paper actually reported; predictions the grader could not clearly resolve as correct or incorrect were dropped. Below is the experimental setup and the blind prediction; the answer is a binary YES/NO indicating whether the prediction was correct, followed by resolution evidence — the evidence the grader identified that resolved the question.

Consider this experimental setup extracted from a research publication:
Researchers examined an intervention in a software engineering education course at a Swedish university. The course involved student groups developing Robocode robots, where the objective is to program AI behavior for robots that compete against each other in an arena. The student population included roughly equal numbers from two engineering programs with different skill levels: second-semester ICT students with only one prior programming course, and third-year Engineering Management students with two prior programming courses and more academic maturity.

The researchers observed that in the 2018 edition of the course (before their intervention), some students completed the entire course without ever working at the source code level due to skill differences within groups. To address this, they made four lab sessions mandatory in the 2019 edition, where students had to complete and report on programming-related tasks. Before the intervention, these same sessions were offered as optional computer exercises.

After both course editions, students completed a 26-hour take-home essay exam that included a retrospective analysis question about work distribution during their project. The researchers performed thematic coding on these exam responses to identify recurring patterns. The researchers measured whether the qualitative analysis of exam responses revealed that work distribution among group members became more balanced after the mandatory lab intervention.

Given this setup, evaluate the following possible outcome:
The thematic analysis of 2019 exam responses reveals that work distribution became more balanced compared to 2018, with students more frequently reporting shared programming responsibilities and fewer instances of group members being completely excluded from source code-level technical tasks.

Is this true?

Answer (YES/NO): NO